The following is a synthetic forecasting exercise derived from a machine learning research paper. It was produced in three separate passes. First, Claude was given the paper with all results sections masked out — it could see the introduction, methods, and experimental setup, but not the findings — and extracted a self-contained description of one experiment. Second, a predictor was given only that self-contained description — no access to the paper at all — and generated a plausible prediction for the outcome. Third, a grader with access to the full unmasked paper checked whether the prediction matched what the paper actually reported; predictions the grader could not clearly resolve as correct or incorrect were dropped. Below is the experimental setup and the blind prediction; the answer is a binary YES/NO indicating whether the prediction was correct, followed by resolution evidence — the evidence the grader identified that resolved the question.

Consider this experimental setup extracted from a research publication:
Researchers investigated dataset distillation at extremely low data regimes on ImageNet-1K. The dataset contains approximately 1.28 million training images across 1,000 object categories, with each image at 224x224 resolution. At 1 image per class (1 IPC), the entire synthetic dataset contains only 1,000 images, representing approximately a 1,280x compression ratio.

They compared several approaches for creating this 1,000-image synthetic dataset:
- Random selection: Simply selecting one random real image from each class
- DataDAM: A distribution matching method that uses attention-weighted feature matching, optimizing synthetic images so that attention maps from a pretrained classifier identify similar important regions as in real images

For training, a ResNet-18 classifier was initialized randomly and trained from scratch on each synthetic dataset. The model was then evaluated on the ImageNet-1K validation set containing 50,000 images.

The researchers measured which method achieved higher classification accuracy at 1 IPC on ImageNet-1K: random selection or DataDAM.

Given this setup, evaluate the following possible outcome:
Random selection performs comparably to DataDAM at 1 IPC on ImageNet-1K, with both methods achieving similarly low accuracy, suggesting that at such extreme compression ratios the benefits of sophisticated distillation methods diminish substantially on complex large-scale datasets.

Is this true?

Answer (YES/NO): NO